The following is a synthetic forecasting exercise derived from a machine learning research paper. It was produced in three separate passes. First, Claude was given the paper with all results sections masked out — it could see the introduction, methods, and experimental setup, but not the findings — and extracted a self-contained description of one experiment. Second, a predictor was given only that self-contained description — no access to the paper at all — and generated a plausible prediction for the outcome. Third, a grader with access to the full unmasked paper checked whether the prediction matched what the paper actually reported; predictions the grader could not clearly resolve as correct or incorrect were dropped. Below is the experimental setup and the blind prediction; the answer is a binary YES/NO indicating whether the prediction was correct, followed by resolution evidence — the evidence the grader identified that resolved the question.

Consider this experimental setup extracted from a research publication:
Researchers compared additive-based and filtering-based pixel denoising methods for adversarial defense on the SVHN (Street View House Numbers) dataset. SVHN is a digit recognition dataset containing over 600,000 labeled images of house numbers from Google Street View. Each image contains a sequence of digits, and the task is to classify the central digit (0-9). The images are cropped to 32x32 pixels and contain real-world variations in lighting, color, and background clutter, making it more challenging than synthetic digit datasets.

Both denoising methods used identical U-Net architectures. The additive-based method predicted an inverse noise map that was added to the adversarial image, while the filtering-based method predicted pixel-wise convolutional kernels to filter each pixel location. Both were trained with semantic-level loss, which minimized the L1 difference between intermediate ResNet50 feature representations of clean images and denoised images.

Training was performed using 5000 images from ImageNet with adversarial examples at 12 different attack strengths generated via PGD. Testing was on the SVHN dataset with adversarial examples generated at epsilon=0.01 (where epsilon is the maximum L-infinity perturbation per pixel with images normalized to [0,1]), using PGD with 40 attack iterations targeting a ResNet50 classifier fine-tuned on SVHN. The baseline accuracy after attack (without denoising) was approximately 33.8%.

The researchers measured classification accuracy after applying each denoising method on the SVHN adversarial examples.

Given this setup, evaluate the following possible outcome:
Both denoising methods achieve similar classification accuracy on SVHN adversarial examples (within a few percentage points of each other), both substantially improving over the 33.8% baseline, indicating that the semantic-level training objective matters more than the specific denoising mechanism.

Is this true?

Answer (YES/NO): NO